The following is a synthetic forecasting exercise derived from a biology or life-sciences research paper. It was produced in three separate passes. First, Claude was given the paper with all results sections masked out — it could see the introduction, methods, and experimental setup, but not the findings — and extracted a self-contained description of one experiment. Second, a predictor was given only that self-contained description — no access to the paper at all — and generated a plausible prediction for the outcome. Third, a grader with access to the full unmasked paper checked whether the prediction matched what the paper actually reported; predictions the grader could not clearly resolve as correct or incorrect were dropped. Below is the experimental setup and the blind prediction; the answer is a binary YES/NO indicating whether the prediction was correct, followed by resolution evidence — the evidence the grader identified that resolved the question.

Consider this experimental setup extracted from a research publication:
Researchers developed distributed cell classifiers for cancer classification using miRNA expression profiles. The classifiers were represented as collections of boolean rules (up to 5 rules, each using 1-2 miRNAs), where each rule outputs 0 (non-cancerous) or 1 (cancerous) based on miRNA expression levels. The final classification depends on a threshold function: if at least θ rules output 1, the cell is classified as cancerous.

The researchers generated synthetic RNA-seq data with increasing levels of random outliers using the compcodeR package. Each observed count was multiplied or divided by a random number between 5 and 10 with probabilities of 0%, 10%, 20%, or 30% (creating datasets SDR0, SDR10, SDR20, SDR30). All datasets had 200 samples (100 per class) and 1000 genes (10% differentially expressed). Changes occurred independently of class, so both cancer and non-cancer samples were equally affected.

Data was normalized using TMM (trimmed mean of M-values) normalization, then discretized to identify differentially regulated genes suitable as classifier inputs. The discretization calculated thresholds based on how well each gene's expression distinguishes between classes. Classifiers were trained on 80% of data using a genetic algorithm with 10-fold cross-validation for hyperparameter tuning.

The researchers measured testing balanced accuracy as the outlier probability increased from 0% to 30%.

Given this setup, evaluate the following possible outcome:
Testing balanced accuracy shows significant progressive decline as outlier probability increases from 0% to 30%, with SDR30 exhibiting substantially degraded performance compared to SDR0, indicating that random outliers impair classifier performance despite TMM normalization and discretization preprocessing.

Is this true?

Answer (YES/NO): NO